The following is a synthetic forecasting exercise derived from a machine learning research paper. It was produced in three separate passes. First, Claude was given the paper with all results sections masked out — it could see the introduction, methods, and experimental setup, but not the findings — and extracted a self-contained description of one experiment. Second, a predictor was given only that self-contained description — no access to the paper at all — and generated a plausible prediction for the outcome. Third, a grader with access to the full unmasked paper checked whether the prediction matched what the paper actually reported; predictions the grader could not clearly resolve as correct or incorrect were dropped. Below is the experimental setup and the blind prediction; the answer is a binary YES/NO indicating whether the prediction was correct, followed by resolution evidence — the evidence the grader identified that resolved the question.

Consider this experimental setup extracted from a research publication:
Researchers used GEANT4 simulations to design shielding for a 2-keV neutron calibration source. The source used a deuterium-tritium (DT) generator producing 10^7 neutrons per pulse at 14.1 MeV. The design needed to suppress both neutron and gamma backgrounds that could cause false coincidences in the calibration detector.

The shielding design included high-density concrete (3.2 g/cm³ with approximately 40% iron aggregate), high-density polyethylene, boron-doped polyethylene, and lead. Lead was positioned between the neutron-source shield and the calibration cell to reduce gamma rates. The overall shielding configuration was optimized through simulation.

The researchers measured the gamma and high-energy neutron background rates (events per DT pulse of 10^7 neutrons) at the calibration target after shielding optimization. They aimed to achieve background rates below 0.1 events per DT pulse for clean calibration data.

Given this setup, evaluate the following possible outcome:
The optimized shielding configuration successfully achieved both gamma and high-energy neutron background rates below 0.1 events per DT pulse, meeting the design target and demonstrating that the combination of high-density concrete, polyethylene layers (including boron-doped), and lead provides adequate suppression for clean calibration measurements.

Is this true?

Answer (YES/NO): YES